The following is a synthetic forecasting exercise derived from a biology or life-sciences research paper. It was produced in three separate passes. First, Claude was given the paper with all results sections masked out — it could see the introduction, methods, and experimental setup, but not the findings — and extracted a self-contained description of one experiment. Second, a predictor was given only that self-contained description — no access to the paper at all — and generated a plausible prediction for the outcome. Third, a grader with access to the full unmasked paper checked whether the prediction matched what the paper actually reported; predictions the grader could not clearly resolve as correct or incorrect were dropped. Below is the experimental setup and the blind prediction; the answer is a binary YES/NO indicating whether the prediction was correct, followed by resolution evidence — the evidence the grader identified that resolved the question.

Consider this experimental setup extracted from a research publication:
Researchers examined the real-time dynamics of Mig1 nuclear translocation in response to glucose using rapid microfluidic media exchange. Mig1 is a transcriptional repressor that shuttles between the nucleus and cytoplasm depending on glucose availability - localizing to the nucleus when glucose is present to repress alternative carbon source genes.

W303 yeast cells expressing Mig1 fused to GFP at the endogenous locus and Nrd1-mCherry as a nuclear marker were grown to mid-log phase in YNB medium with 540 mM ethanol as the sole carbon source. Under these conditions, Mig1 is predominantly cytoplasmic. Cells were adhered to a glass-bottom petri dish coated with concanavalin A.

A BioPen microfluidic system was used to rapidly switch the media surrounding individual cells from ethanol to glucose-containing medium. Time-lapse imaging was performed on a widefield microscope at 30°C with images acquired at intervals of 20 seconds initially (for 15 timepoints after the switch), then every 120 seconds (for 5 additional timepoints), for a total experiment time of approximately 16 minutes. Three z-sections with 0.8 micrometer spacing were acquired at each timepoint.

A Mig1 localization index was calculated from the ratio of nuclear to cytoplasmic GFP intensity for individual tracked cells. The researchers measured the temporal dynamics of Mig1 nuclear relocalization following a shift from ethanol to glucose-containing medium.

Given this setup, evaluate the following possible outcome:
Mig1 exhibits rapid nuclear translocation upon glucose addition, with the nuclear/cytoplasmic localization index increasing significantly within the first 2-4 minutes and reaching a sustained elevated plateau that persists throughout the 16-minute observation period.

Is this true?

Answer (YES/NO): NO